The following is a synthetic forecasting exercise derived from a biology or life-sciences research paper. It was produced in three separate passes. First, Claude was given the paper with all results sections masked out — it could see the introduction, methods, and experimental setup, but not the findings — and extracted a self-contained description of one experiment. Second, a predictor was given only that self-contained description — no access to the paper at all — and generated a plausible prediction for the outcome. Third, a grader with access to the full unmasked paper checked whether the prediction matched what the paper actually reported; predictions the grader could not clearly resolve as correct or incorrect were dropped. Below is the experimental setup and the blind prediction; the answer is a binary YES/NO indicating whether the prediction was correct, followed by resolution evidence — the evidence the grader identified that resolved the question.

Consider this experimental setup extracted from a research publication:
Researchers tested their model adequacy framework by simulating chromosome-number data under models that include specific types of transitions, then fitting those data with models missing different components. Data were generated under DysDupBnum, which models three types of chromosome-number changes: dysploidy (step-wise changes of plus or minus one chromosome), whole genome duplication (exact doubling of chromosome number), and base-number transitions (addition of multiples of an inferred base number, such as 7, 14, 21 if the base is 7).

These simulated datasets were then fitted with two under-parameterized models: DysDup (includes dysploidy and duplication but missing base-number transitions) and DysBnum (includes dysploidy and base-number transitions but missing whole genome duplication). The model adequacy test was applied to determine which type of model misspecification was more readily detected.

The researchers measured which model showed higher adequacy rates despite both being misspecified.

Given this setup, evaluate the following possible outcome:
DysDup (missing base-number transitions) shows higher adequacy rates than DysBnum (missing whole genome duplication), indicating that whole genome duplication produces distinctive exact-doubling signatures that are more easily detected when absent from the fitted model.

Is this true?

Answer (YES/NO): NO